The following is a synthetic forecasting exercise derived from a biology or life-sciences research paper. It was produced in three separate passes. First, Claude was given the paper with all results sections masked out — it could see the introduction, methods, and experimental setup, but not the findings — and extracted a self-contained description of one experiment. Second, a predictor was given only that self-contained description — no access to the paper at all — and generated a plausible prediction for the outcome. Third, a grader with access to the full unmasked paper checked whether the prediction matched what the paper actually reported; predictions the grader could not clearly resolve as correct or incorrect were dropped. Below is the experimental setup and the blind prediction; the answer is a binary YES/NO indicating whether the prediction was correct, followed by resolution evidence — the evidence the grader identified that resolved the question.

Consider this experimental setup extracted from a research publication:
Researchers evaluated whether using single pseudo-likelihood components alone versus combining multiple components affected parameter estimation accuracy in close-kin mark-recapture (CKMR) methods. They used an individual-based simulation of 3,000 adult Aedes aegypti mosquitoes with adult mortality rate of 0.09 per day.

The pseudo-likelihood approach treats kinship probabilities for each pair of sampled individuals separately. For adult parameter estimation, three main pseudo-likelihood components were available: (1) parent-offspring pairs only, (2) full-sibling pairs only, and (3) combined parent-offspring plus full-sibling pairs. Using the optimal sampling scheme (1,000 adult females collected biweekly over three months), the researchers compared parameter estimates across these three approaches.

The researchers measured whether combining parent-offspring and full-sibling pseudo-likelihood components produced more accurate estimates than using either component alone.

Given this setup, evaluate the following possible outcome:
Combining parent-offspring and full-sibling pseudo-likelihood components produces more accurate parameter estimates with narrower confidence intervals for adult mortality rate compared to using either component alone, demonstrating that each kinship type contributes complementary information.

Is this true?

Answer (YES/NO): YES